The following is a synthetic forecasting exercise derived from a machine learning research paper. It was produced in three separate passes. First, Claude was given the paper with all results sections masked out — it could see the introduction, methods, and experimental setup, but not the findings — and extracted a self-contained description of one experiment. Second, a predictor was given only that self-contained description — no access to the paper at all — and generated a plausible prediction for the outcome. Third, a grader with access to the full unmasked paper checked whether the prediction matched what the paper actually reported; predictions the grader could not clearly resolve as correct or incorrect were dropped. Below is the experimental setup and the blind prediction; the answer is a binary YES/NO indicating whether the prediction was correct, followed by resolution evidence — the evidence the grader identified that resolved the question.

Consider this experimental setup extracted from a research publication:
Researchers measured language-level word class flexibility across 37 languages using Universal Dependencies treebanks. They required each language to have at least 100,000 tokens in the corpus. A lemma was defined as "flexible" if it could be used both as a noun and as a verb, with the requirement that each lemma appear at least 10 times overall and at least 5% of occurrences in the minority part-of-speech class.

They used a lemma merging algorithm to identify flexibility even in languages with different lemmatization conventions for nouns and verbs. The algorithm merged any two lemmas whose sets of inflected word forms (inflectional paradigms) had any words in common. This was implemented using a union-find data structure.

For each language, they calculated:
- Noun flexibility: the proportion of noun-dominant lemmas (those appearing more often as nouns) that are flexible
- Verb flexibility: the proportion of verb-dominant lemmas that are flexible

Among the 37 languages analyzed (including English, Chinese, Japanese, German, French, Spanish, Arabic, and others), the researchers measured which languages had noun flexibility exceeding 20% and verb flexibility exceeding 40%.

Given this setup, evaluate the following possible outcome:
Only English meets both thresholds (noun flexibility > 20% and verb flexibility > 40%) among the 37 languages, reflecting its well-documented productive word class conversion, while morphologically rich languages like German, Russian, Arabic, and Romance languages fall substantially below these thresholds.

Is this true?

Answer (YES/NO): YES